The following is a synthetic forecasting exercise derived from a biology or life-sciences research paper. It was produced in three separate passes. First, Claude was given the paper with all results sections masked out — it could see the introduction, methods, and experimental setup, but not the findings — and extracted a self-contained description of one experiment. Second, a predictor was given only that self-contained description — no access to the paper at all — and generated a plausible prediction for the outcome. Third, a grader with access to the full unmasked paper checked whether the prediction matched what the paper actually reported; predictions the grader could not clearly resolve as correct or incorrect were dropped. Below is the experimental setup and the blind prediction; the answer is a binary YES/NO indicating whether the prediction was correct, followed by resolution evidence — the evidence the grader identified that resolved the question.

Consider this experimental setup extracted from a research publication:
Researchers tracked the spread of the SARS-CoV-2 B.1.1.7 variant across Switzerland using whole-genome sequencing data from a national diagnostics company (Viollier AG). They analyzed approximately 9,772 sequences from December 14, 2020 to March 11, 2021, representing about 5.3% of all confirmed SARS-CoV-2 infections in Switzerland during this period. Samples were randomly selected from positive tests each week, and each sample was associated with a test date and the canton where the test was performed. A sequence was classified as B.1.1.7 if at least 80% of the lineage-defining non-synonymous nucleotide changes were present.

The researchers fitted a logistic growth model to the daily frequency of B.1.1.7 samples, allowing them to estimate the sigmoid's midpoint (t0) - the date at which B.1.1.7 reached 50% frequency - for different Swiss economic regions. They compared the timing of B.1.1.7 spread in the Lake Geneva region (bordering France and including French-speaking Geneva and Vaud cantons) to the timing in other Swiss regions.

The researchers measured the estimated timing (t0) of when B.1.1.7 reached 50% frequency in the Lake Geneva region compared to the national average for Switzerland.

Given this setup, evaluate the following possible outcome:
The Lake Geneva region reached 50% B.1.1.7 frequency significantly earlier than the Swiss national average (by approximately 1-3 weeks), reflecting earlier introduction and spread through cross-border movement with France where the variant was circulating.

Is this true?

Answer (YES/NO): YES